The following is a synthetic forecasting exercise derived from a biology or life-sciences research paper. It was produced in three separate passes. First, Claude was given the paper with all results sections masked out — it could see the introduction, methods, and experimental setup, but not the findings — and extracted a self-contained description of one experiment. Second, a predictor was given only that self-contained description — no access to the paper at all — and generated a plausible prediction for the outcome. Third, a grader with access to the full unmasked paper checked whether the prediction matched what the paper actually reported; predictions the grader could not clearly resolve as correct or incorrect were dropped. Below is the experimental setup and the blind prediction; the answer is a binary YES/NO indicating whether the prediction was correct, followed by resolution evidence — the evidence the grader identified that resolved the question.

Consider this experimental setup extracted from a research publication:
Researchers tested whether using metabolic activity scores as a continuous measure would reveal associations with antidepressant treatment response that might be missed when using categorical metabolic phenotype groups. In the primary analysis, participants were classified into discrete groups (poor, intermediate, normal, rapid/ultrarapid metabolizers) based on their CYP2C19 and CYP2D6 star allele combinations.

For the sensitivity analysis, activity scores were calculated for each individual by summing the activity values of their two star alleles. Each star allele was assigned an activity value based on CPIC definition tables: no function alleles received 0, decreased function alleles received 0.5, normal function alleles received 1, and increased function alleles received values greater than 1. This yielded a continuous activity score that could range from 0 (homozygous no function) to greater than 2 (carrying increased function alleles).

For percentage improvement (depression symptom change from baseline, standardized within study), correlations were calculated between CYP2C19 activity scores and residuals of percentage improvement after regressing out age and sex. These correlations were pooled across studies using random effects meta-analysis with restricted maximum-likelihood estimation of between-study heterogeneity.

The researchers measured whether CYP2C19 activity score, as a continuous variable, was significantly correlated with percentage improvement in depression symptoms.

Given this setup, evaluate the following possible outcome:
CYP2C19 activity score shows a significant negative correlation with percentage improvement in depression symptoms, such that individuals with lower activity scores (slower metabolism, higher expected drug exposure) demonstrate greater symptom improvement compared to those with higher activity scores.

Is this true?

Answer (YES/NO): NO